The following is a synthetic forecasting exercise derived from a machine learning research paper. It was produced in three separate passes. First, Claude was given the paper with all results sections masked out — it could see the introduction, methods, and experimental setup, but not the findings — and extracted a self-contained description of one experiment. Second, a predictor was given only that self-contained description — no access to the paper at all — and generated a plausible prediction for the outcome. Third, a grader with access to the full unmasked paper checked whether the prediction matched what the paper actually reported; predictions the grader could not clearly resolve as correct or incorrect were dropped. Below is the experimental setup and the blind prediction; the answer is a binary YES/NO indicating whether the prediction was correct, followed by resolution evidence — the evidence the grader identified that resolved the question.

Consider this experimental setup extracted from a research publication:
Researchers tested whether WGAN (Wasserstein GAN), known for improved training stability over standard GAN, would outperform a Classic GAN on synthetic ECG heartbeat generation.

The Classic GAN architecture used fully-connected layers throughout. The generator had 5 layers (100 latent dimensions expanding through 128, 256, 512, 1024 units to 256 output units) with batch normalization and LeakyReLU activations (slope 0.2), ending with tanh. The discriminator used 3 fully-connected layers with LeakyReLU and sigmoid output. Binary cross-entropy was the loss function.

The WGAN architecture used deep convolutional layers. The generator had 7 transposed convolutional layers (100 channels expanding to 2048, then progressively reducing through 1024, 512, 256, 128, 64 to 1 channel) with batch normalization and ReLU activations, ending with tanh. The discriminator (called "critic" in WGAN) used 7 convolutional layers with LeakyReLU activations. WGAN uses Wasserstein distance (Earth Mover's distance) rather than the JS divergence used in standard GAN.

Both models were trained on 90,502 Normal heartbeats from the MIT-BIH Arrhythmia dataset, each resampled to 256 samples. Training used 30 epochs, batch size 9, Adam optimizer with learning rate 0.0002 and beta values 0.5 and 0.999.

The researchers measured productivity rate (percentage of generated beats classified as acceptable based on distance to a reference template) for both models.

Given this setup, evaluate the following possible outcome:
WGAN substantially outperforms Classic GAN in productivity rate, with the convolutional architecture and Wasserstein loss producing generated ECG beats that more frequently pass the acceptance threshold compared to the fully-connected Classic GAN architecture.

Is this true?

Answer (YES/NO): NO